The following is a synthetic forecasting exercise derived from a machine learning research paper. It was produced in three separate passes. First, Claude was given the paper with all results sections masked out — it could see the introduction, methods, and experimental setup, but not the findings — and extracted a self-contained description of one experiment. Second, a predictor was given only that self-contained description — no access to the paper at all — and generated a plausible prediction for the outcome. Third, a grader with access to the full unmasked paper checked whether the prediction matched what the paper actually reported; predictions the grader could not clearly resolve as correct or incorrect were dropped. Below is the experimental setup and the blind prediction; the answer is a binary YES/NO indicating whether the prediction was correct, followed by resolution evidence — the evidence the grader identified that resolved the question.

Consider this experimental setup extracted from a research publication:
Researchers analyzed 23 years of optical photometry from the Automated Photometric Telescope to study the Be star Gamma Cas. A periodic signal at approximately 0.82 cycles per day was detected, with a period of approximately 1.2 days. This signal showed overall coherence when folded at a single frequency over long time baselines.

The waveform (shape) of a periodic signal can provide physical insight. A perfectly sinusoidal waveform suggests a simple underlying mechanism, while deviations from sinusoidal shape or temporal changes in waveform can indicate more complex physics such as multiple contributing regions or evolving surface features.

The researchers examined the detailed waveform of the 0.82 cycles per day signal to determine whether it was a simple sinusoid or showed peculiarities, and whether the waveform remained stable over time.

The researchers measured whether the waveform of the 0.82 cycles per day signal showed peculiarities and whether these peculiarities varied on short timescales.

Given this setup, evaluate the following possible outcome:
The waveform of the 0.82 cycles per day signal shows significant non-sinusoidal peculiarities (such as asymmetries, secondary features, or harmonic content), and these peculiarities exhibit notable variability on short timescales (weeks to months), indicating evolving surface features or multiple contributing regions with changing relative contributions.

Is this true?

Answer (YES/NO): YES